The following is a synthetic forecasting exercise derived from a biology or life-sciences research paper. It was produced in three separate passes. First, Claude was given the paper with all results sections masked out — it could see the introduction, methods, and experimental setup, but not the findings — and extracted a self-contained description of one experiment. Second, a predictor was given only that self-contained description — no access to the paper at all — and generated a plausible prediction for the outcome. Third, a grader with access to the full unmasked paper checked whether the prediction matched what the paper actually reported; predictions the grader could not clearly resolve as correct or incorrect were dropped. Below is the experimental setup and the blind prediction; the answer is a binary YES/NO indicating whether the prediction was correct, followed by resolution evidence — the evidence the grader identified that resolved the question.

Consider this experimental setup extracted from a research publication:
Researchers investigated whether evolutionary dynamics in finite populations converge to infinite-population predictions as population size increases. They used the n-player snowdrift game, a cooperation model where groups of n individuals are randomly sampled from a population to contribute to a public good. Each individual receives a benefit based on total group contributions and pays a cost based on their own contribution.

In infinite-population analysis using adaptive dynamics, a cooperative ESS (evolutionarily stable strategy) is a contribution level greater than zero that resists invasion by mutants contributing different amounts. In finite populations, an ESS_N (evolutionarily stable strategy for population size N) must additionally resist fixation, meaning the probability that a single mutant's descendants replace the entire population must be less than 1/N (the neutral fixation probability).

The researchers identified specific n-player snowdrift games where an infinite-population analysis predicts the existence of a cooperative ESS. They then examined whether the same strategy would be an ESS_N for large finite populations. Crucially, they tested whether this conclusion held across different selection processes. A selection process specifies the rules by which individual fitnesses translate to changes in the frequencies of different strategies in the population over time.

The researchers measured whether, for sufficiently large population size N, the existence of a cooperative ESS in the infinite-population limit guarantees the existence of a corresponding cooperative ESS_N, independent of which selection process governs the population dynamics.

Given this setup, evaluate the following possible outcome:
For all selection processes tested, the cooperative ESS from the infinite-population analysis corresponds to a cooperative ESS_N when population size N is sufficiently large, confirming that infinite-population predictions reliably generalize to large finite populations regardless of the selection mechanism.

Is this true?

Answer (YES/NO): NO